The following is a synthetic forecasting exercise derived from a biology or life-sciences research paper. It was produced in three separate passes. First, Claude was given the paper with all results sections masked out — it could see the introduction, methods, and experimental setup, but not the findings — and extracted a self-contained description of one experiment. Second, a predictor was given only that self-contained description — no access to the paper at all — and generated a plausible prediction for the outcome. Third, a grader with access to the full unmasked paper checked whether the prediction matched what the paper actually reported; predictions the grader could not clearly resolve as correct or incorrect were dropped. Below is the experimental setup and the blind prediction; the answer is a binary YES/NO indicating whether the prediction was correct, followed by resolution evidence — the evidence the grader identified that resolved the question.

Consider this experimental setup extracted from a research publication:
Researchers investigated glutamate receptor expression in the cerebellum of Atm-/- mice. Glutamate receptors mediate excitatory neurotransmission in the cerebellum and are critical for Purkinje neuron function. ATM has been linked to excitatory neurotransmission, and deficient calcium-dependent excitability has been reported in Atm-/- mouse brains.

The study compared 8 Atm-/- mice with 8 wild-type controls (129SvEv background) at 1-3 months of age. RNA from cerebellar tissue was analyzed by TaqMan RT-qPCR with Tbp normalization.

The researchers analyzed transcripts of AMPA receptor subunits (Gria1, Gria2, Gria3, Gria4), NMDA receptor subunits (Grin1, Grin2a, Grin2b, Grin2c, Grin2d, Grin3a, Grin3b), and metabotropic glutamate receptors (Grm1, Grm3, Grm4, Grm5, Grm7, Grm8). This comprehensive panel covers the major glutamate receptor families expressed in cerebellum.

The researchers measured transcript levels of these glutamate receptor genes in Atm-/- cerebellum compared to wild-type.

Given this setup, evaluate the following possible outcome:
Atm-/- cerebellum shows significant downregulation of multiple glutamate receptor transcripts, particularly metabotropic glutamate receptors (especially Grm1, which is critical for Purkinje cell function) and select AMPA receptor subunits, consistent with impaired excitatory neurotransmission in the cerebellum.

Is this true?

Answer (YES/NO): NO